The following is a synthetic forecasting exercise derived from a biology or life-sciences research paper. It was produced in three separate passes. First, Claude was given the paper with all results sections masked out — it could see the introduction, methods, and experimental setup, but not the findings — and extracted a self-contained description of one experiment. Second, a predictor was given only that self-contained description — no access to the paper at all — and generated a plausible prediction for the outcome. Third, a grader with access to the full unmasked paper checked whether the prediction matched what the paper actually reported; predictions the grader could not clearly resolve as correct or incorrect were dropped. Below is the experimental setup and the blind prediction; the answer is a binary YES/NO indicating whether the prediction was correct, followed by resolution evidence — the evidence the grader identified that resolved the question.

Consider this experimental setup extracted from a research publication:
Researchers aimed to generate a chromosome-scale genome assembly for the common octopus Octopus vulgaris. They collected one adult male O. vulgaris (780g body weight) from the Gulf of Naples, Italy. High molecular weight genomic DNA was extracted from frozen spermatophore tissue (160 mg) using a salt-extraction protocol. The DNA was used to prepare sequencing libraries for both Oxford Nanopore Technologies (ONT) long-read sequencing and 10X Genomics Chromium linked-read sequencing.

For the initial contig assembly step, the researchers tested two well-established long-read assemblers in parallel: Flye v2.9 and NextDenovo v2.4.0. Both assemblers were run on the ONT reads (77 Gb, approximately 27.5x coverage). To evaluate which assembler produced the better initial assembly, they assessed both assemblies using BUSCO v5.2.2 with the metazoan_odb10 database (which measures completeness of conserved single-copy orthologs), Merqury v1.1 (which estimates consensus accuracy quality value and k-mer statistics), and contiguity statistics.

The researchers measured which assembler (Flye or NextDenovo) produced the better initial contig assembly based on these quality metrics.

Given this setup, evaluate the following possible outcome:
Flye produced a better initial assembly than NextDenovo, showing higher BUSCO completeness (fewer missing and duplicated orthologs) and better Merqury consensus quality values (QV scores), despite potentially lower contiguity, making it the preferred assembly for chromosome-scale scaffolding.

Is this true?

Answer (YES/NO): NO